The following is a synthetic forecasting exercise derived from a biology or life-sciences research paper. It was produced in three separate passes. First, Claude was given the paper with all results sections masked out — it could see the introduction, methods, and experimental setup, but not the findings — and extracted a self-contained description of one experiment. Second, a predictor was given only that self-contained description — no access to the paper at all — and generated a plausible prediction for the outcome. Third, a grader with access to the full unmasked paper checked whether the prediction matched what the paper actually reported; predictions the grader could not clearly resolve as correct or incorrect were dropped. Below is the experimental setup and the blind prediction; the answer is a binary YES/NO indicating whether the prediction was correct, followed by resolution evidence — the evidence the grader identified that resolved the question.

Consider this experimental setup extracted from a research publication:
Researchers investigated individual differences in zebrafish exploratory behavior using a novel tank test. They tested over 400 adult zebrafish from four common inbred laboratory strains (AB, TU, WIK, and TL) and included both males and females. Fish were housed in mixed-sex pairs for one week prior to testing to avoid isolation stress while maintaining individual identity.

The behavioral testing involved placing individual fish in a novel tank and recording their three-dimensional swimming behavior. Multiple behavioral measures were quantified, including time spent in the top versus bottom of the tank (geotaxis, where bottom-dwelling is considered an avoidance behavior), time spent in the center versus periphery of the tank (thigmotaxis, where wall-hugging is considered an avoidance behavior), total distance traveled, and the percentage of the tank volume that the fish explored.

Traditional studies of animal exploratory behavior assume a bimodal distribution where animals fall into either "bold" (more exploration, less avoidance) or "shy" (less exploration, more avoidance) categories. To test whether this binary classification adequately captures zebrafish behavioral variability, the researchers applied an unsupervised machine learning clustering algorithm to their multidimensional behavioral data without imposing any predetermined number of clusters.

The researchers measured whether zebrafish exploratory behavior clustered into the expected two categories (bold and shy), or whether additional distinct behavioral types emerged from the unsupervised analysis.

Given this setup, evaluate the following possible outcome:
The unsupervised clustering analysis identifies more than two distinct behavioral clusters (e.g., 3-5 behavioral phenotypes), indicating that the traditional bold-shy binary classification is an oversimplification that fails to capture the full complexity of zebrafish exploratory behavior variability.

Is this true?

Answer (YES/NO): YES